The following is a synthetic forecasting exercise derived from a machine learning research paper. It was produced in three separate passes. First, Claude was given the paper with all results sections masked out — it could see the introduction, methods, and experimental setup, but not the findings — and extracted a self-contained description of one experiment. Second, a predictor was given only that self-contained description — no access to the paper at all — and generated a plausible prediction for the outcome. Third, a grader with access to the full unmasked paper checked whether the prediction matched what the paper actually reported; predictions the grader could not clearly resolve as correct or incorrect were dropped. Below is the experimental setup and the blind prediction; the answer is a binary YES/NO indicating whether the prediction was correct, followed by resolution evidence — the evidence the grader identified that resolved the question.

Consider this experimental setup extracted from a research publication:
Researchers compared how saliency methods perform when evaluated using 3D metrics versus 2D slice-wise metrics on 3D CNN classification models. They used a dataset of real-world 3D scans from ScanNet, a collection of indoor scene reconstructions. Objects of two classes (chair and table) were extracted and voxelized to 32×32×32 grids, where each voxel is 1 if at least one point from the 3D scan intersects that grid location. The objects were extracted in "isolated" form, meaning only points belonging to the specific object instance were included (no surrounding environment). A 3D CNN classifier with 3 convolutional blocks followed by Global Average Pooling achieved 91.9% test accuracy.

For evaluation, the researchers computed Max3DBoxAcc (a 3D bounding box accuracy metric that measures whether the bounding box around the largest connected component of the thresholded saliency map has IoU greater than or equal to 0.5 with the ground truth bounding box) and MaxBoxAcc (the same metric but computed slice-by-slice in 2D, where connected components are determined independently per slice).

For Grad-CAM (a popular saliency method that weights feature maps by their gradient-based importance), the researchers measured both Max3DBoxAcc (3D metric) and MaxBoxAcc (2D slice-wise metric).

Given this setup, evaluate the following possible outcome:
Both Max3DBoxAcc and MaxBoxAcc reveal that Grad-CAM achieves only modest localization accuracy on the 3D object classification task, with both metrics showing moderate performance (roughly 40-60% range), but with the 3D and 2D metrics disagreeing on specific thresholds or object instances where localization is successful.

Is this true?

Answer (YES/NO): NO